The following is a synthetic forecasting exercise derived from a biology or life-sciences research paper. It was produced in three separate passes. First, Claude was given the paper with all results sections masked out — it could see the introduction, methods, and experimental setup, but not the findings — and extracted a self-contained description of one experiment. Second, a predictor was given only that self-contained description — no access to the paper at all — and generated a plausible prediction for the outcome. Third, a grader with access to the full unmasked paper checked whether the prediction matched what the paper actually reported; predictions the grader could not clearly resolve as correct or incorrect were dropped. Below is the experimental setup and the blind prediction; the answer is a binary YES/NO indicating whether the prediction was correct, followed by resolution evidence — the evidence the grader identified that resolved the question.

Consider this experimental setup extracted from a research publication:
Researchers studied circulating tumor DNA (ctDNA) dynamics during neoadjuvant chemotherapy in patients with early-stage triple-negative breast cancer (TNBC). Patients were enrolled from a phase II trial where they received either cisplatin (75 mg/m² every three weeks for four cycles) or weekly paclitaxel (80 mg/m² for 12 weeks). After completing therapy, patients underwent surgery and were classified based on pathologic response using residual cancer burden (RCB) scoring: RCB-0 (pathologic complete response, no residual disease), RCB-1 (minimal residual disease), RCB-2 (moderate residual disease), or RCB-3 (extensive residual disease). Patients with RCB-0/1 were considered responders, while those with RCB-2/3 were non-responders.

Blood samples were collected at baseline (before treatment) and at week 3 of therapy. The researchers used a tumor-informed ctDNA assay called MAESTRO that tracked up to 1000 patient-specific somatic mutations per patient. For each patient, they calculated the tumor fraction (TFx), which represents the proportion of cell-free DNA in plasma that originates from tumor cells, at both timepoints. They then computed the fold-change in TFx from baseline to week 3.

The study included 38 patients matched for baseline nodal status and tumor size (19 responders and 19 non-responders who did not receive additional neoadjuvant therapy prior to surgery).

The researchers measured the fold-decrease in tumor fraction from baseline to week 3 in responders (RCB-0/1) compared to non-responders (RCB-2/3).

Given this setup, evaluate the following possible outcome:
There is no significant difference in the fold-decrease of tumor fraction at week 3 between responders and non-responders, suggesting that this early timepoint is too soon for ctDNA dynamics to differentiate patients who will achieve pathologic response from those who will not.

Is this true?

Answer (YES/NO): NO